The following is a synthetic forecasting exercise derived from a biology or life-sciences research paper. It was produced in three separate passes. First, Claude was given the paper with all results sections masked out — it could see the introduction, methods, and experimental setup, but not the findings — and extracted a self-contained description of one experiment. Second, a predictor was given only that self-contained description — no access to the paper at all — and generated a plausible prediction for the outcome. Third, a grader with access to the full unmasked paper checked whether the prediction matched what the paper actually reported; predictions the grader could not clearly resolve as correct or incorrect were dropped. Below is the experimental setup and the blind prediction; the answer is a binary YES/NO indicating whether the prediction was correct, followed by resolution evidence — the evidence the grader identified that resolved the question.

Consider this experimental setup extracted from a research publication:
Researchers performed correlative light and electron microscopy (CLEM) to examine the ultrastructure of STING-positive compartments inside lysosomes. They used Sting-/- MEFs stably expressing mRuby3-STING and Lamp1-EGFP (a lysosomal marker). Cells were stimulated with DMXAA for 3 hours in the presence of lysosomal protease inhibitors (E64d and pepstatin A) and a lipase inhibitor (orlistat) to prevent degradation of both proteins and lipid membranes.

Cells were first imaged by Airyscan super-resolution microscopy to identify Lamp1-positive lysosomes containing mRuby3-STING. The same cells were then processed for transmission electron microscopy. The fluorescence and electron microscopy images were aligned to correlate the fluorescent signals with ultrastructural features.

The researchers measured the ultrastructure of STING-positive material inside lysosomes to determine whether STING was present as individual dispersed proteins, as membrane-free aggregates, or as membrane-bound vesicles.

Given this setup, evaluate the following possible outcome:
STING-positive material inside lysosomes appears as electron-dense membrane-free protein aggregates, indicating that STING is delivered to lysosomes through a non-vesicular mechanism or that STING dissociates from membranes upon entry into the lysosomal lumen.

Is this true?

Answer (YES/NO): NO